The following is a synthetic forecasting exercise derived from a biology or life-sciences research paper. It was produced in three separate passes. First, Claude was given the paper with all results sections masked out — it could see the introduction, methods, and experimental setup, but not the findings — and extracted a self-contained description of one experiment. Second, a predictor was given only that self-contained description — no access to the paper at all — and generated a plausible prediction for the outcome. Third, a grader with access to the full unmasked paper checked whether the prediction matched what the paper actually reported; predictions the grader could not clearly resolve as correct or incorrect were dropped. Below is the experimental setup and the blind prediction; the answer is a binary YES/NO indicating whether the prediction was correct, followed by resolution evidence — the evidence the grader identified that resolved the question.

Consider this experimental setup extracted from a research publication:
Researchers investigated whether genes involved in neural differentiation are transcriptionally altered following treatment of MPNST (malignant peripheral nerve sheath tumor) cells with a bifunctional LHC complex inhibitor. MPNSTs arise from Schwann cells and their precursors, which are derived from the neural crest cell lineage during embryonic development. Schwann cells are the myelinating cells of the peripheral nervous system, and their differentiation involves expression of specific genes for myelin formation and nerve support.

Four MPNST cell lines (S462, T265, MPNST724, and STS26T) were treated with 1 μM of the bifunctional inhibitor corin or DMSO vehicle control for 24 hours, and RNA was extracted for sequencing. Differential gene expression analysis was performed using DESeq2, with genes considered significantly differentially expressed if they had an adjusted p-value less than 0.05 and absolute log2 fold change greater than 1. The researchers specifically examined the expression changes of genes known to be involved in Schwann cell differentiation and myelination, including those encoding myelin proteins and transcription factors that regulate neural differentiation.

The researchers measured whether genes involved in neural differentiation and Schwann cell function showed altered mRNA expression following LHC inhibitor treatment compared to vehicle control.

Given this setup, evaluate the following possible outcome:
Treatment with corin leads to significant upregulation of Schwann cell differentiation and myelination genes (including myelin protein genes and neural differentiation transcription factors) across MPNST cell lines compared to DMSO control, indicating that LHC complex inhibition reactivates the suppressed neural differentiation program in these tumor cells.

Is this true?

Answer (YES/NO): NO